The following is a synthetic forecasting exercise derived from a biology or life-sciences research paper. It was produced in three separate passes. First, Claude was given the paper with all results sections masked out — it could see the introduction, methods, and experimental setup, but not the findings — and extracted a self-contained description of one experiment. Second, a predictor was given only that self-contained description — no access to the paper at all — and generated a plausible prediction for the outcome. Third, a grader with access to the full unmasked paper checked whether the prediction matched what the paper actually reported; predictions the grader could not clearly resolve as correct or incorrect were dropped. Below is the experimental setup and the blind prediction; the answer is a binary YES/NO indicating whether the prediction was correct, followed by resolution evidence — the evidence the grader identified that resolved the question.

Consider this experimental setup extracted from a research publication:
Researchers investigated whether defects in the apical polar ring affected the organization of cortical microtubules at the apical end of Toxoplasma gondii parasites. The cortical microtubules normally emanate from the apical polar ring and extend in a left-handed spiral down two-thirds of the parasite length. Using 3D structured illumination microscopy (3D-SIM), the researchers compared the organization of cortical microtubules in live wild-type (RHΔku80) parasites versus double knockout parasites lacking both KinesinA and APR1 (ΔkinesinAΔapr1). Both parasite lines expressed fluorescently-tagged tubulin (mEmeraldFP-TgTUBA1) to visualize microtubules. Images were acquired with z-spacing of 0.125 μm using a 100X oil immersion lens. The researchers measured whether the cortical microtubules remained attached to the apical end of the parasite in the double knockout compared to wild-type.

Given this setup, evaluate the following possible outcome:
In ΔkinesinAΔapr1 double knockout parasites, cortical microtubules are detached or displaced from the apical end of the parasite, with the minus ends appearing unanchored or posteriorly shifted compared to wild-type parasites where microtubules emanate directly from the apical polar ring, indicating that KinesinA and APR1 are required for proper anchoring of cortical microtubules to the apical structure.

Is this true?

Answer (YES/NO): YES